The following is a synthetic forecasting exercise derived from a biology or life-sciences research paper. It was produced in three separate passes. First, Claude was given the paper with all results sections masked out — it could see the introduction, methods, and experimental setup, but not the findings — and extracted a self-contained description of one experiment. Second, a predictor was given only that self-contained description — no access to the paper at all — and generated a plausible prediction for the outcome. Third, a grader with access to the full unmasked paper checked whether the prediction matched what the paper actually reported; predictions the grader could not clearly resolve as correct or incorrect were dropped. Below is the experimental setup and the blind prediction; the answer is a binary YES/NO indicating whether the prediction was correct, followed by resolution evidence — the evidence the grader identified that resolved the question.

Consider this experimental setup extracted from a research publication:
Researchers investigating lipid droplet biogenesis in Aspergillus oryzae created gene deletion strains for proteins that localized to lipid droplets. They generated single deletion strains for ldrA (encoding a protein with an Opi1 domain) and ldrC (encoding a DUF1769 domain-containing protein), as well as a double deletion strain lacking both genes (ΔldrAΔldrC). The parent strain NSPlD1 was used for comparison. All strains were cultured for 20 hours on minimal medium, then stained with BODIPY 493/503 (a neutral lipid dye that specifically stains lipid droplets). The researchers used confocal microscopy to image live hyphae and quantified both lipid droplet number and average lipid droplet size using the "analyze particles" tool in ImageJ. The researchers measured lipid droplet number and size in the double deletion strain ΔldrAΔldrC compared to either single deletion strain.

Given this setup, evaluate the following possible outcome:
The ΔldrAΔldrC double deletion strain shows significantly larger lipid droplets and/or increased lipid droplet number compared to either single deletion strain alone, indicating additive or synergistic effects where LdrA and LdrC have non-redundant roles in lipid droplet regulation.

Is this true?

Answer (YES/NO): NO